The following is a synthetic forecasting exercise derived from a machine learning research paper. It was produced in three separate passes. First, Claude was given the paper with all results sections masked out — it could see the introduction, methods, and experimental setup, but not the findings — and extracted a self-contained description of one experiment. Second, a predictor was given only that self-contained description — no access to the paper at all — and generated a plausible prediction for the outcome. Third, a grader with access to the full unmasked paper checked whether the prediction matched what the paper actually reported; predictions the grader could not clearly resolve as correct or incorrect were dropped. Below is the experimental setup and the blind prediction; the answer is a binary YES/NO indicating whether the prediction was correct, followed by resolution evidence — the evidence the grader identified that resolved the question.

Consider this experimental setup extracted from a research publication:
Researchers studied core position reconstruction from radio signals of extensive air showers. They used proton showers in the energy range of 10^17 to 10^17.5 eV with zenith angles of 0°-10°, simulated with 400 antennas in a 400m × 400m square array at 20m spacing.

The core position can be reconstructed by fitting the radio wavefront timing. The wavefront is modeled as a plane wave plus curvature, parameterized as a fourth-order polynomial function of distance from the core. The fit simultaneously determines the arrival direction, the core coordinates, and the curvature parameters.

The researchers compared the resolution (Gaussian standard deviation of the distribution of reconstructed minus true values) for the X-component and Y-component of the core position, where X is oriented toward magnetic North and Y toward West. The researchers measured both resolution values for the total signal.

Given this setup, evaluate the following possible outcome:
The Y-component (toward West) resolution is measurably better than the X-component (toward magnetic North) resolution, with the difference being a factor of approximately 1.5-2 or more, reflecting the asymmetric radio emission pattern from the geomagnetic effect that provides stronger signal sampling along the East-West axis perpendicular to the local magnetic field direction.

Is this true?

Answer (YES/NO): NO